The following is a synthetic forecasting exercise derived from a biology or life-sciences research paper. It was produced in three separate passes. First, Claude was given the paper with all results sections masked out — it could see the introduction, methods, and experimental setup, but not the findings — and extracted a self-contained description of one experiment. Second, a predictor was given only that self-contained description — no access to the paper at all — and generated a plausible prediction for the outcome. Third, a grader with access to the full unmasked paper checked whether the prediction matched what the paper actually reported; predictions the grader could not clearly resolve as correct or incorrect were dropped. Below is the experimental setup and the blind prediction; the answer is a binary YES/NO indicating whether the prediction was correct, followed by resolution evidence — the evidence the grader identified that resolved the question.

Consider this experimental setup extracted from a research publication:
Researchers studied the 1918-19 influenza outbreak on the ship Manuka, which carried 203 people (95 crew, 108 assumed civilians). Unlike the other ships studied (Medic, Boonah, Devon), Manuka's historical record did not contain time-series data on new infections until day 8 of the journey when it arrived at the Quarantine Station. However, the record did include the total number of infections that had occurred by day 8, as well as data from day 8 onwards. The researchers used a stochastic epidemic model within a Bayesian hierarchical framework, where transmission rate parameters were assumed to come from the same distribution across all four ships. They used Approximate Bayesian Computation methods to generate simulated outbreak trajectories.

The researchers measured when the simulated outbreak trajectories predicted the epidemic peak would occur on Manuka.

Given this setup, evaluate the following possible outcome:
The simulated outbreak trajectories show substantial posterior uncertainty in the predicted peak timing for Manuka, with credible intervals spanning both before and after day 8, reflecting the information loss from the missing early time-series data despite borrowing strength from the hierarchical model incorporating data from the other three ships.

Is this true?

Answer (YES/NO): NO